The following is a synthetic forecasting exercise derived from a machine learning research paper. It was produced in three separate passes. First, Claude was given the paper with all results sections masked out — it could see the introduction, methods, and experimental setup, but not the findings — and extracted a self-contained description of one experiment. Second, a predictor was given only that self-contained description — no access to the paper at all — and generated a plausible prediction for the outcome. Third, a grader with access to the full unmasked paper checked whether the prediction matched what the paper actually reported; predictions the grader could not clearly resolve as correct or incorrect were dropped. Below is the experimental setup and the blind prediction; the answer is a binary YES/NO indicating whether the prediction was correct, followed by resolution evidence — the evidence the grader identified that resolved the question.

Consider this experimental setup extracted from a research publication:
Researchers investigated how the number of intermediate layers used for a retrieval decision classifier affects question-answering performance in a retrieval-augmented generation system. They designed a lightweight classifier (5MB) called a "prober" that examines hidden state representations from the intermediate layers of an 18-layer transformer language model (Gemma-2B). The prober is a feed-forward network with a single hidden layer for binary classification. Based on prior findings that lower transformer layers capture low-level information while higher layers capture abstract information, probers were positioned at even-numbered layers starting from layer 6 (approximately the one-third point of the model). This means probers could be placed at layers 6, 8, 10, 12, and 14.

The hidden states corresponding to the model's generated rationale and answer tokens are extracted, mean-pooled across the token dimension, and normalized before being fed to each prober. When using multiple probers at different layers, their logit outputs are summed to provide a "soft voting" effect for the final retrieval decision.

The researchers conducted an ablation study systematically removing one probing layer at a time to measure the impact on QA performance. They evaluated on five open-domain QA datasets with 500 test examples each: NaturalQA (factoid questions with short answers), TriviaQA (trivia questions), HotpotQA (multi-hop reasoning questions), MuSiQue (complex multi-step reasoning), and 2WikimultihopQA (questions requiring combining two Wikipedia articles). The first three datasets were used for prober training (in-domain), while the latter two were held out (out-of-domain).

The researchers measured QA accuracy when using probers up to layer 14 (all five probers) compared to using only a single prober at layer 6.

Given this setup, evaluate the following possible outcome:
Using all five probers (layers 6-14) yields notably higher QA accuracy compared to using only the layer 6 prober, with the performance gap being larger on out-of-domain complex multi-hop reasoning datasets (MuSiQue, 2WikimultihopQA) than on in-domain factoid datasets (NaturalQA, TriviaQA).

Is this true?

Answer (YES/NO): YES